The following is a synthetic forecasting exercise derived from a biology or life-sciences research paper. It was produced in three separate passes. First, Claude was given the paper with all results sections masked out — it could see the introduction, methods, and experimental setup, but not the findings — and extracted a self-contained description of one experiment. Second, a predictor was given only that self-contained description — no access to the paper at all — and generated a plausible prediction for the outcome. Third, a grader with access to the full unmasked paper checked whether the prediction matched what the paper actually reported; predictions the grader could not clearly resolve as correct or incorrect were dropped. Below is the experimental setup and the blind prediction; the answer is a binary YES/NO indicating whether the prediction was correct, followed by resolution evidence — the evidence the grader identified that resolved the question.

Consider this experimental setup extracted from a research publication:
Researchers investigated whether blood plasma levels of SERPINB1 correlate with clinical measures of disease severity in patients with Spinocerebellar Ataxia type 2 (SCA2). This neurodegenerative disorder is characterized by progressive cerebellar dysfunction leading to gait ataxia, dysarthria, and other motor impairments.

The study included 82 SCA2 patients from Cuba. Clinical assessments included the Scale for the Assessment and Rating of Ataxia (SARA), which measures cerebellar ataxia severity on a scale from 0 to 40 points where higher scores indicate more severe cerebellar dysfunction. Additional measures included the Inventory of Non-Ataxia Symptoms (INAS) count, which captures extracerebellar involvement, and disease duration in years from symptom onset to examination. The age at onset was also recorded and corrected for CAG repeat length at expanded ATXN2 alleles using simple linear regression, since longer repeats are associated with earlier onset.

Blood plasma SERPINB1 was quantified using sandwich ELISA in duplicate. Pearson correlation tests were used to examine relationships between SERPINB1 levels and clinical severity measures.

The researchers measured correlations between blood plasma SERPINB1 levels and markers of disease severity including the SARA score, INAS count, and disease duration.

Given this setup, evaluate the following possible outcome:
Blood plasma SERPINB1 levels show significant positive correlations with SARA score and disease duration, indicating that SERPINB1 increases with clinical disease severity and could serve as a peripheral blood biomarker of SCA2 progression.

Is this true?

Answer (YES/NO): NO